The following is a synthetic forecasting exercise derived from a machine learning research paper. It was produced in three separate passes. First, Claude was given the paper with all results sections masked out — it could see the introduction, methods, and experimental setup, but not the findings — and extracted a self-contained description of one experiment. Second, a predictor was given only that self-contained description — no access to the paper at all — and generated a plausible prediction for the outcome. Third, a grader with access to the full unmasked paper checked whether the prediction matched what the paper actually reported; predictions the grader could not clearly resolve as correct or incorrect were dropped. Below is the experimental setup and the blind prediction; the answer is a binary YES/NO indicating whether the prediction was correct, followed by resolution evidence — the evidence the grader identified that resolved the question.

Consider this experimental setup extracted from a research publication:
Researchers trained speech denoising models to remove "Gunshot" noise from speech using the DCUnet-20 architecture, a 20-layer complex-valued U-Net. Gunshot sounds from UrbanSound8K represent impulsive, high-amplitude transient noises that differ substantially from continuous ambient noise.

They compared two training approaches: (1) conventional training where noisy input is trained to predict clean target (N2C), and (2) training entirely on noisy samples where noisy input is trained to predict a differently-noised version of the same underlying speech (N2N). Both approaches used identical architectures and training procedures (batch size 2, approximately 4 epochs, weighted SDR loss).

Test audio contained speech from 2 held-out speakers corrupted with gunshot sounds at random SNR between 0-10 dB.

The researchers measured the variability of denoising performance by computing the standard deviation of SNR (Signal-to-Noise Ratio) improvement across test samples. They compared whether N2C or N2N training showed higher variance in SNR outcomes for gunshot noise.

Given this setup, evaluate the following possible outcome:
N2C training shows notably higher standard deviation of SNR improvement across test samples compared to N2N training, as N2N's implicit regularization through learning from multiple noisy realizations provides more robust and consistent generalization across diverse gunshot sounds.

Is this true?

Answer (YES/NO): NO